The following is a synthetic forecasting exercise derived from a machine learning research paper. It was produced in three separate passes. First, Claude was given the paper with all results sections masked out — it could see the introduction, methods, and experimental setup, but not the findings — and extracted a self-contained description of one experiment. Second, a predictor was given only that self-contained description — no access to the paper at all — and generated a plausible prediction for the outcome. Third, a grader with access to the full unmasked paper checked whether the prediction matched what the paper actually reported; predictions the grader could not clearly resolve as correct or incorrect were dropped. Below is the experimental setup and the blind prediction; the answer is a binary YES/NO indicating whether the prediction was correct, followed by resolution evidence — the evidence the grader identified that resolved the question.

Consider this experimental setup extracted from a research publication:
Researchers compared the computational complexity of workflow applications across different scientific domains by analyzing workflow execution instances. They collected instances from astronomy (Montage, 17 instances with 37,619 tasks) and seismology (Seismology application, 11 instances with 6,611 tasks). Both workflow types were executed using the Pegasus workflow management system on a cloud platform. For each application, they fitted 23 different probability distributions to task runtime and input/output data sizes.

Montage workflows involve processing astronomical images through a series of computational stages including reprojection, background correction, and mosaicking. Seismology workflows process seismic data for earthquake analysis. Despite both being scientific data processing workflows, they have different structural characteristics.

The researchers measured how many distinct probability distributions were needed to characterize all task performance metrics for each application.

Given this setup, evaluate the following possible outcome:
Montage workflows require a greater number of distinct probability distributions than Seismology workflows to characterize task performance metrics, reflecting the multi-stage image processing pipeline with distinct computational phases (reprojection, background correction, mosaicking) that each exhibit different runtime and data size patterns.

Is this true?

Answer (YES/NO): YES